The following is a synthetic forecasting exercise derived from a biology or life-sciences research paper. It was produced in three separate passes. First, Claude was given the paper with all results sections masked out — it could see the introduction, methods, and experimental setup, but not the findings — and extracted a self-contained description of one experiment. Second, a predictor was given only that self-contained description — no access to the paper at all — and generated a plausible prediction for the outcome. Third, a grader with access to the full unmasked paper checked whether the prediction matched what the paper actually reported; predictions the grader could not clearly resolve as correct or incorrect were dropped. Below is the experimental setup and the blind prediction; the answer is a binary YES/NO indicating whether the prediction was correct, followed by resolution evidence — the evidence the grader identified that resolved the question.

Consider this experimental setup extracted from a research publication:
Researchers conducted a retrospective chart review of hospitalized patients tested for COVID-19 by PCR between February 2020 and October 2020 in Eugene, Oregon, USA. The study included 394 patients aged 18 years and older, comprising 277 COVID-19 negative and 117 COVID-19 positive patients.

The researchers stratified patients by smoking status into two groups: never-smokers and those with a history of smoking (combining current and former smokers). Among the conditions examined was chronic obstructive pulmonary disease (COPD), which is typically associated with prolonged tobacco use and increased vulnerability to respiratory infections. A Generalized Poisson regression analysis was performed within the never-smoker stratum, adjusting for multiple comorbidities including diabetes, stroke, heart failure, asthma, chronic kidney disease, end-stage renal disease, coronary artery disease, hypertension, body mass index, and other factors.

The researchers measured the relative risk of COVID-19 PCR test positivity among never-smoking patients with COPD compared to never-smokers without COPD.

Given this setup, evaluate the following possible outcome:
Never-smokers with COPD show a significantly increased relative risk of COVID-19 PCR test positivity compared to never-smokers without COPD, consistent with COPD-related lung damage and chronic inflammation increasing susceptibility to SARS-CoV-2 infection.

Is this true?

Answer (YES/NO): NO